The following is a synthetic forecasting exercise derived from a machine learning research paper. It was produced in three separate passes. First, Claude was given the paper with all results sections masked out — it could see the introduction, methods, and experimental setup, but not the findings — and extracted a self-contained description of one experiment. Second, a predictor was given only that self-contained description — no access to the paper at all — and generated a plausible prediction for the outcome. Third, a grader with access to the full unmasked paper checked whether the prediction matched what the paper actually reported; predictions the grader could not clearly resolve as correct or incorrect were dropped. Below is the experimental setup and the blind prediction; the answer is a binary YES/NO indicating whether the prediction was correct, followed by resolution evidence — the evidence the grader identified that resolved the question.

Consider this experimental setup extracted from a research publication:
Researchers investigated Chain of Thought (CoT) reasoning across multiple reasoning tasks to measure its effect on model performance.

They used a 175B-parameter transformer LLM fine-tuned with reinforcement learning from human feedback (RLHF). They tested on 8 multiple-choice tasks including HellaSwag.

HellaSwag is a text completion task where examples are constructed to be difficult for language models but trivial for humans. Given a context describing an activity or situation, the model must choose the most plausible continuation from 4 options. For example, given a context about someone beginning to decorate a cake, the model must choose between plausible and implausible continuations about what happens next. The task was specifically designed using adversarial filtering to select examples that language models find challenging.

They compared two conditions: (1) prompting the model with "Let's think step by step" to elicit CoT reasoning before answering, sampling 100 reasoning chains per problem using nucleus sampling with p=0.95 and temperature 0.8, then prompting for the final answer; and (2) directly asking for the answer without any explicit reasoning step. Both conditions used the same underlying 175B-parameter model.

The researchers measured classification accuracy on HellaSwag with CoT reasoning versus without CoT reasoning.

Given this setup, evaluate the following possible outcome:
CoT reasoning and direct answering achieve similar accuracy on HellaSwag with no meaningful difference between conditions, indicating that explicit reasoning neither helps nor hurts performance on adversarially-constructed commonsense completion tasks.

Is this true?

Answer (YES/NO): NO